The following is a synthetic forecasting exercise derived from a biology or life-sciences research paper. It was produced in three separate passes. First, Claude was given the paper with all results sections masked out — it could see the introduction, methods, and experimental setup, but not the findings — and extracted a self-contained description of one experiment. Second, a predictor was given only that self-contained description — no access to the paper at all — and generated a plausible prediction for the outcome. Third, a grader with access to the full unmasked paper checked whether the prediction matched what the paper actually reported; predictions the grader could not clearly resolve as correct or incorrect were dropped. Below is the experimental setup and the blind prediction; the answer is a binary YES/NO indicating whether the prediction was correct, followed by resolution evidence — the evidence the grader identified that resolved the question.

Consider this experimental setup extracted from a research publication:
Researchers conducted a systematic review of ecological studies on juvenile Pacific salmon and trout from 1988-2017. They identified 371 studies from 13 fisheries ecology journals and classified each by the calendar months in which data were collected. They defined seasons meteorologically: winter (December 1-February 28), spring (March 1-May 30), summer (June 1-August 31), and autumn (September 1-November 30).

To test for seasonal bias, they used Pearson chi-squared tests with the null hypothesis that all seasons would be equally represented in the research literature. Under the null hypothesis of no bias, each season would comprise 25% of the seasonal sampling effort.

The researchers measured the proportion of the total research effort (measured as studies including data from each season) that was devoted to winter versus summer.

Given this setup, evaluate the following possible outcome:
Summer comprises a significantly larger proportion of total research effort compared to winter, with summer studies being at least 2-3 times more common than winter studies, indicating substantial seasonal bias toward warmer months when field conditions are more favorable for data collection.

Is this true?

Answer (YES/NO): YES